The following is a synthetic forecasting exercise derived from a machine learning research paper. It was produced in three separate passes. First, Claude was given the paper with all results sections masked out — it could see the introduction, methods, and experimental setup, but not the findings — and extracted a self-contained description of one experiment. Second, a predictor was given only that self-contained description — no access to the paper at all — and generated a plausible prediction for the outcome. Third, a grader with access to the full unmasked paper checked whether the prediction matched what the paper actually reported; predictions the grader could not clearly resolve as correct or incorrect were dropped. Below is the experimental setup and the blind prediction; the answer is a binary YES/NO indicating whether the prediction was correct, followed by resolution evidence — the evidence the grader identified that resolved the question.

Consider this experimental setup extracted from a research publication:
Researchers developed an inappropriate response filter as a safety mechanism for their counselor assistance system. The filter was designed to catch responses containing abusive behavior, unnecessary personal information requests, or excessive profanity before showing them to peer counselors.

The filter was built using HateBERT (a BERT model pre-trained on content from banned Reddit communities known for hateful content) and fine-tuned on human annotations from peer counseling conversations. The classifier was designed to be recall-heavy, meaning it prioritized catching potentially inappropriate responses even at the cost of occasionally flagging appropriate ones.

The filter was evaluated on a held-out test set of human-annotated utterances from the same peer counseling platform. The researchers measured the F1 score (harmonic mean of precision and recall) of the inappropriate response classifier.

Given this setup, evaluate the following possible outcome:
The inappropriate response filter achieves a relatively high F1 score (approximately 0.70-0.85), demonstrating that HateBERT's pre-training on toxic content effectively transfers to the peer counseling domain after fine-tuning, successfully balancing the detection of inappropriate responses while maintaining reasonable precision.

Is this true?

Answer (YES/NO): YES